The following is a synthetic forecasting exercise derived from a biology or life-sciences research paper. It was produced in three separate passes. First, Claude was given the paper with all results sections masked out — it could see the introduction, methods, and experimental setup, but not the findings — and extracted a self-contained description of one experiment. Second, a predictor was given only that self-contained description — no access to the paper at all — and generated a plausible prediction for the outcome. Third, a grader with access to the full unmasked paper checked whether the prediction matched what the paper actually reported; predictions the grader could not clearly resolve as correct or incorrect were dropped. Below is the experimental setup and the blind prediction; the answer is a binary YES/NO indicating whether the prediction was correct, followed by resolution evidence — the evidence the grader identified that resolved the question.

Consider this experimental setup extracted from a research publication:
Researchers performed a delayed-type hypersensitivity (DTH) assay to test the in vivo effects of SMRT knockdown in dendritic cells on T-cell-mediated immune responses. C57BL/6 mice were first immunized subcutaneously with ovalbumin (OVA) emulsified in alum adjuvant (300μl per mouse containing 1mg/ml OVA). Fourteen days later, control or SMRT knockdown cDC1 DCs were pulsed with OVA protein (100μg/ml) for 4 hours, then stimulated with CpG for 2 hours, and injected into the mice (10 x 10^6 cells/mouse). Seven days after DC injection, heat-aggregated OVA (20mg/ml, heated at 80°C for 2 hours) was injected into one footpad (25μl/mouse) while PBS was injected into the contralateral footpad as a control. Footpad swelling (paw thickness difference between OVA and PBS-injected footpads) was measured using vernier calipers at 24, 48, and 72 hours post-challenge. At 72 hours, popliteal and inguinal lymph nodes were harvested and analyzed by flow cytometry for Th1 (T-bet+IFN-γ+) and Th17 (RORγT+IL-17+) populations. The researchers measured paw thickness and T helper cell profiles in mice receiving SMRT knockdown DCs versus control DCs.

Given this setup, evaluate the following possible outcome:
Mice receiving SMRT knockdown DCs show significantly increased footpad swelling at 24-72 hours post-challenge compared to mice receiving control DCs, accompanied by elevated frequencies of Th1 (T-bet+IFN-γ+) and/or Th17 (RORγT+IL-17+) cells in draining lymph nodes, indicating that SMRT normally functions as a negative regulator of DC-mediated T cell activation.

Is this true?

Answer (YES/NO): YES